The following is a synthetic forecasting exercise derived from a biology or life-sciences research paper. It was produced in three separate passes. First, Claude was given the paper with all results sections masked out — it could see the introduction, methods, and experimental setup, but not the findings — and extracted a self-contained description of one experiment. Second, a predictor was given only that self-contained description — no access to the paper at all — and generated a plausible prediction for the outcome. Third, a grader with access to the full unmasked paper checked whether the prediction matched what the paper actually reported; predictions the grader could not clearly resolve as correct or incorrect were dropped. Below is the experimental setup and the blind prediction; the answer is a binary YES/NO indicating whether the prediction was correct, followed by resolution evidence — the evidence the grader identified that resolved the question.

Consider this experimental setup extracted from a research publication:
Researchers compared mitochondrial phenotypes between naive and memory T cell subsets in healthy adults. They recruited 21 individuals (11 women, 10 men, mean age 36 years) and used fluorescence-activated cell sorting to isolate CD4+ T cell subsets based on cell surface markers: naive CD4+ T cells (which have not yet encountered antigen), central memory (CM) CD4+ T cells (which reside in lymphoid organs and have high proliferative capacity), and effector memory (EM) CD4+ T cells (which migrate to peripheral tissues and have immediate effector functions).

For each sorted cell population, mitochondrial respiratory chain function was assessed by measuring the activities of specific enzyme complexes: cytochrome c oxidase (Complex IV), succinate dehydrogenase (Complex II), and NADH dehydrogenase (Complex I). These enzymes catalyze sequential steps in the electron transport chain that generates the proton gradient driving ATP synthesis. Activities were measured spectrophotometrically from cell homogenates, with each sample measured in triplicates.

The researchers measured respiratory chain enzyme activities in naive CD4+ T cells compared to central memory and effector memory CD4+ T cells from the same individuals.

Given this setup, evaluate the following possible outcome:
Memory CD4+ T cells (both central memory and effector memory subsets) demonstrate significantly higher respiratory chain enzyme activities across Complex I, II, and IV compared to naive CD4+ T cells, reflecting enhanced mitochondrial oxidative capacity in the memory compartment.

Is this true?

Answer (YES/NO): NO